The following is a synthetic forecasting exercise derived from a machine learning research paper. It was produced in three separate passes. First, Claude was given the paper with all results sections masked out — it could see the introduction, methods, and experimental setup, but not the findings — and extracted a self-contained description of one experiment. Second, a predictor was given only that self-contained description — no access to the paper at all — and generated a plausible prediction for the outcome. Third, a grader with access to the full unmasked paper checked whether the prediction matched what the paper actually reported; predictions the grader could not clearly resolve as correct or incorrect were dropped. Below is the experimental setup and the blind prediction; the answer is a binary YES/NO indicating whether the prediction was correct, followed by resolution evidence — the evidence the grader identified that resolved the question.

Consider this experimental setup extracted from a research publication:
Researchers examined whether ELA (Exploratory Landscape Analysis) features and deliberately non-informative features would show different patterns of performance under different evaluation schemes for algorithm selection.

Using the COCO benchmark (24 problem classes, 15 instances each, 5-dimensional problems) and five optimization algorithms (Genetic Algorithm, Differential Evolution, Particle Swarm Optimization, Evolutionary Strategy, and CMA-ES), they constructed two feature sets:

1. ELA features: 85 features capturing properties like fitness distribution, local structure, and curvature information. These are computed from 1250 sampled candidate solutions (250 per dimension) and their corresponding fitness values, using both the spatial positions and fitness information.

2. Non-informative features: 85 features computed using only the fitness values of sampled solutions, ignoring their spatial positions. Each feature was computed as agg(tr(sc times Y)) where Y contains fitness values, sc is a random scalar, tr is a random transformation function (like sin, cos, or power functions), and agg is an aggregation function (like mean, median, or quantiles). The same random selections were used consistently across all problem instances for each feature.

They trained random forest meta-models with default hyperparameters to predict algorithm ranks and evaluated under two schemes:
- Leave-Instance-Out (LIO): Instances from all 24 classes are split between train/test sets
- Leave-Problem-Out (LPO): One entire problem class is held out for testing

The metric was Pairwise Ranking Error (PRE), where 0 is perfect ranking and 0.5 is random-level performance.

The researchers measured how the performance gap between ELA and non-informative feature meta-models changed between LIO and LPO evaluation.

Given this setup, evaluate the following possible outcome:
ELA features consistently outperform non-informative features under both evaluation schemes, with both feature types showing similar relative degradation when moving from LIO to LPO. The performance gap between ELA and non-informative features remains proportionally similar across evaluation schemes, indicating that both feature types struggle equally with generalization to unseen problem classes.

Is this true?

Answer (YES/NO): NO